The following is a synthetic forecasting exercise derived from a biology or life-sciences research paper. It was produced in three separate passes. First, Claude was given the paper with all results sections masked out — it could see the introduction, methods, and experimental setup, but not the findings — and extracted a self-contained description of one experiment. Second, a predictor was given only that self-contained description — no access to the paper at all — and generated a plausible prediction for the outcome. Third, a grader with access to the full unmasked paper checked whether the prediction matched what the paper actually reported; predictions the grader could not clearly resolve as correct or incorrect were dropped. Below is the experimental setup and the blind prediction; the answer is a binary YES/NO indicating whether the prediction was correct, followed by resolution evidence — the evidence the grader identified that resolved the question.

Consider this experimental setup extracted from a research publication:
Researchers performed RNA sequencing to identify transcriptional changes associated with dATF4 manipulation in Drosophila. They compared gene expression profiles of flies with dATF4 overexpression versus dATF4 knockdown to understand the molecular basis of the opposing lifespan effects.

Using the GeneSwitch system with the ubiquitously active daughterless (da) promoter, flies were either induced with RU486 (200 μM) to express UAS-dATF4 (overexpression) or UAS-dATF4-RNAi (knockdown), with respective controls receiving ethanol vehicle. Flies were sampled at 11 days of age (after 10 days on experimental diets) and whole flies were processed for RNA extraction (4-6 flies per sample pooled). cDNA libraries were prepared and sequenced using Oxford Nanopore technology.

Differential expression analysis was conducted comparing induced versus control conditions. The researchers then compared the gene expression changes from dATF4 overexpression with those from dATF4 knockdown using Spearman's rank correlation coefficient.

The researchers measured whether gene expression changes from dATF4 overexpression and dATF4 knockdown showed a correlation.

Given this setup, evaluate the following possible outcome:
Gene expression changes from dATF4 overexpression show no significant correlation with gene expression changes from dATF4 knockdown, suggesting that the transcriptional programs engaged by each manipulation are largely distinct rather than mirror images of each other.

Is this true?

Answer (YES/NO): NO